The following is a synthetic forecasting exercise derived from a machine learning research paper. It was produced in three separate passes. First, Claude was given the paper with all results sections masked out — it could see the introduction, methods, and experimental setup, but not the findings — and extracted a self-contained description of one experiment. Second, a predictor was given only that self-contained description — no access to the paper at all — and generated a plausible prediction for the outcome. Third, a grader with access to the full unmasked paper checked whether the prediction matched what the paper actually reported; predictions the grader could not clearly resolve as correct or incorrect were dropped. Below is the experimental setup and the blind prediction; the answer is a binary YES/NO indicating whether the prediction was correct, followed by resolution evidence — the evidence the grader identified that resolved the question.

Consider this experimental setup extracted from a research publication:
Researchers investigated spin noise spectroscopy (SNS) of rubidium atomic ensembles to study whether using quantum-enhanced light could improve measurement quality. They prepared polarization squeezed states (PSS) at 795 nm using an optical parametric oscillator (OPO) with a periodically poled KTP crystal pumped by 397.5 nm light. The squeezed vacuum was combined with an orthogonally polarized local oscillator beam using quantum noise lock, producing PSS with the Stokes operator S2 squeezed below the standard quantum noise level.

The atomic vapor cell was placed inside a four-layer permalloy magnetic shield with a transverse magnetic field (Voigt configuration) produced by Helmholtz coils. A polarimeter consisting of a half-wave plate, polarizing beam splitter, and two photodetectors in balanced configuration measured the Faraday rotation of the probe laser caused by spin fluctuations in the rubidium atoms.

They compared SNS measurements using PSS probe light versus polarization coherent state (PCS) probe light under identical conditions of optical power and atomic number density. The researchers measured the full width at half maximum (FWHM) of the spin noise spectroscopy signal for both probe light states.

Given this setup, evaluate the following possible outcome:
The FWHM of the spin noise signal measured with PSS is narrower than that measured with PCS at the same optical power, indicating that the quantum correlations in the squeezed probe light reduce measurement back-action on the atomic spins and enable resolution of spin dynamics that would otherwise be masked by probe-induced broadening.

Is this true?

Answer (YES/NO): NO